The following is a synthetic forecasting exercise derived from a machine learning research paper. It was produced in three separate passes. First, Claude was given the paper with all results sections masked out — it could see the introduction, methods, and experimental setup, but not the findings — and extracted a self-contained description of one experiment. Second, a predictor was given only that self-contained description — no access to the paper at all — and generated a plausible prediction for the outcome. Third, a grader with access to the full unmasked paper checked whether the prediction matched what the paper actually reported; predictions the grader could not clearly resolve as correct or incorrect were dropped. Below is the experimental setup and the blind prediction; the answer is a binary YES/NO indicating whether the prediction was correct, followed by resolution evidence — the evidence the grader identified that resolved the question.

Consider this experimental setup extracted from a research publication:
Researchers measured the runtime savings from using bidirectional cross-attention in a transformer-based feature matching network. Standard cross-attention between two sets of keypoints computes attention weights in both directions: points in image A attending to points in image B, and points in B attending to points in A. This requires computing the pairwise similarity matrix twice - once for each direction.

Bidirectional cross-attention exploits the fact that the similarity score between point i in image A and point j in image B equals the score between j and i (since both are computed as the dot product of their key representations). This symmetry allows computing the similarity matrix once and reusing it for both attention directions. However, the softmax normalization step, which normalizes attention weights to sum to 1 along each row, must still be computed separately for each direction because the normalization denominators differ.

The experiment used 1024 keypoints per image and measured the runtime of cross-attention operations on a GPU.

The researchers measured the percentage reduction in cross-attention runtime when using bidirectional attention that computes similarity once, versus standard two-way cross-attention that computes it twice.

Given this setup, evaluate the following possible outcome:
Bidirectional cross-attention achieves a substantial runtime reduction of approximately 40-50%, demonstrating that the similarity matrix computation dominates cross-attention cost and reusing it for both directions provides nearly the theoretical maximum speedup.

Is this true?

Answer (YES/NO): NO